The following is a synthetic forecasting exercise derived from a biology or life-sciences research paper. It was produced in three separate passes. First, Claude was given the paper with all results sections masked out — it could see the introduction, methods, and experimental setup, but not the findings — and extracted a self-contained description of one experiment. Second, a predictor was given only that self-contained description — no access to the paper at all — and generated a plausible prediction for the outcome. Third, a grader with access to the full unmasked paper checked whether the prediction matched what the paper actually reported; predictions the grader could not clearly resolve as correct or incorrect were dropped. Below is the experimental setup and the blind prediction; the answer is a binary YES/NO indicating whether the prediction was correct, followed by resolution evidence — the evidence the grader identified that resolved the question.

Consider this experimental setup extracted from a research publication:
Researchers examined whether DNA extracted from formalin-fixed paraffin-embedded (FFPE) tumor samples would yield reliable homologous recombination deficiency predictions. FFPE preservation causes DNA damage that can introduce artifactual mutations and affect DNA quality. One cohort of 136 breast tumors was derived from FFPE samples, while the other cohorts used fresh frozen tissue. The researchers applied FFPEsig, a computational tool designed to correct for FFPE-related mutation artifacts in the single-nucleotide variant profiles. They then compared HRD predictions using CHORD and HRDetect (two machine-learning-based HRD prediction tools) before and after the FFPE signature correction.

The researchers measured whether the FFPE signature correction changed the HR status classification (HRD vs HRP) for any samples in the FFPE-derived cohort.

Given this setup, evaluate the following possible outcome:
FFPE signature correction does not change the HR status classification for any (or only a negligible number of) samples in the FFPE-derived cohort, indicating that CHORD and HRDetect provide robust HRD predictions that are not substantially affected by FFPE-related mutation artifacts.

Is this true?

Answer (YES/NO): YES